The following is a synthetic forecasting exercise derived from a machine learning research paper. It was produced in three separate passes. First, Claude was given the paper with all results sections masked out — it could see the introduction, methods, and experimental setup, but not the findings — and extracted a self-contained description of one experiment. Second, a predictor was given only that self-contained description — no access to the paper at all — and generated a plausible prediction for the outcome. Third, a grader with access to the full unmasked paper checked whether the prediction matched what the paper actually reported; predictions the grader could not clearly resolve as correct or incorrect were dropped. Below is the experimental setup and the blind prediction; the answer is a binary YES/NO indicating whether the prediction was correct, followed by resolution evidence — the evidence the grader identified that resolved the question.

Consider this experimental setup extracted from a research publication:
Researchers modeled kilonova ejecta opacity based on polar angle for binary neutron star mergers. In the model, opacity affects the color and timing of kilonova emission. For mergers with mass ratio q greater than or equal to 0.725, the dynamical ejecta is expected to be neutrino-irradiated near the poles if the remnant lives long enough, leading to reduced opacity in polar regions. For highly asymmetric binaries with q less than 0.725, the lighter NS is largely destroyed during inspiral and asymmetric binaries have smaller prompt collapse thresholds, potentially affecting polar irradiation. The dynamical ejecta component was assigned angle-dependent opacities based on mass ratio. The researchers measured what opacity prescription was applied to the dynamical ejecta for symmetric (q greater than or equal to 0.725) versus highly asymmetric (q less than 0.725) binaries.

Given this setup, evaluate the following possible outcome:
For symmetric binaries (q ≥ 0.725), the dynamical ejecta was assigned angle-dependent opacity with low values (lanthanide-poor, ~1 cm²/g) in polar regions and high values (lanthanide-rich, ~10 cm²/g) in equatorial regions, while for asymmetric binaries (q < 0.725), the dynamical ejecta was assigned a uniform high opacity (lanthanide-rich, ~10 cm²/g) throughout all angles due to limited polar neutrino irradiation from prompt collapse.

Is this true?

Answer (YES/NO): NO